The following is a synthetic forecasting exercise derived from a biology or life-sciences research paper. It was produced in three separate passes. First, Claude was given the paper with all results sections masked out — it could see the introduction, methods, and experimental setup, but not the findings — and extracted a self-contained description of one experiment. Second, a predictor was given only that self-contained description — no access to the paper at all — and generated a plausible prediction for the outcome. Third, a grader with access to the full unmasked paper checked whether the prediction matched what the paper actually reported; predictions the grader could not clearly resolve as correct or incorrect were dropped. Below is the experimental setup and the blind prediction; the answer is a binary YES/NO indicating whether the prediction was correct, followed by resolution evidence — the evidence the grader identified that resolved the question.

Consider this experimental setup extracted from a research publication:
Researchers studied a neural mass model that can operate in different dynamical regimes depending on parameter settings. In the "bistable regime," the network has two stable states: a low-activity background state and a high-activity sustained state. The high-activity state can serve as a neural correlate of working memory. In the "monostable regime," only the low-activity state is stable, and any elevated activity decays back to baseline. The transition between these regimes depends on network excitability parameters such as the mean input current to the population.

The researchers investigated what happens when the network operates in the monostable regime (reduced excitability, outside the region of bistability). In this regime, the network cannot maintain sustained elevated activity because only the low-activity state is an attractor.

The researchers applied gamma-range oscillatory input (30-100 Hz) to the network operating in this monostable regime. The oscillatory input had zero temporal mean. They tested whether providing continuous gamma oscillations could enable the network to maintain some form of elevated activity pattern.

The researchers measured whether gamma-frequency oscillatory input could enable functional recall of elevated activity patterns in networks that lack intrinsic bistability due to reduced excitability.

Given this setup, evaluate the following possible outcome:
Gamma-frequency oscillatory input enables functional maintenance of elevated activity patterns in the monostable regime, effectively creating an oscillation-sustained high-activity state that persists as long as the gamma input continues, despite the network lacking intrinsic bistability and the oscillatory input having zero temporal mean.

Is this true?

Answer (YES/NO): YES